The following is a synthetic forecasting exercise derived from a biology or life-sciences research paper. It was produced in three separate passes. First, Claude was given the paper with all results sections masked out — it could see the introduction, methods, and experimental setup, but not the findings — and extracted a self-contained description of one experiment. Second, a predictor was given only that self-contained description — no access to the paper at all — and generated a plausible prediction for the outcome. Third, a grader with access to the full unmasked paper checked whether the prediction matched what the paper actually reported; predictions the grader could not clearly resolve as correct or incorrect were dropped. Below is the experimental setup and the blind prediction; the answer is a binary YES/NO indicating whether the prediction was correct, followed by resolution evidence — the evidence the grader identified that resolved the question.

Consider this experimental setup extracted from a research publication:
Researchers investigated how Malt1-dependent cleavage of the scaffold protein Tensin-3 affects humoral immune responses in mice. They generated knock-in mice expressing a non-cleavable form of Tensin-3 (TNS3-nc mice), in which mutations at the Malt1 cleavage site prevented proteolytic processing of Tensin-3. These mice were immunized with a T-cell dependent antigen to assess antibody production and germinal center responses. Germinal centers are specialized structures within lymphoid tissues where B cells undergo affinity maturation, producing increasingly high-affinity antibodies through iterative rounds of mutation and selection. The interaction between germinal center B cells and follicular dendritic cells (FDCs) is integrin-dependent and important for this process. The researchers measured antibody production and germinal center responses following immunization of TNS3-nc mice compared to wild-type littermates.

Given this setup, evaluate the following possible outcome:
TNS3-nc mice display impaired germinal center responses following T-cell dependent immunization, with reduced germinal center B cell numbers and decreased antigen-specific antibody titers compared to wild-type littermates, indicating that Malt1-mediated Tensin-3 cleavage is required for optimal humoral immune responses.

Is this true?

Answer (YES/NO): YES